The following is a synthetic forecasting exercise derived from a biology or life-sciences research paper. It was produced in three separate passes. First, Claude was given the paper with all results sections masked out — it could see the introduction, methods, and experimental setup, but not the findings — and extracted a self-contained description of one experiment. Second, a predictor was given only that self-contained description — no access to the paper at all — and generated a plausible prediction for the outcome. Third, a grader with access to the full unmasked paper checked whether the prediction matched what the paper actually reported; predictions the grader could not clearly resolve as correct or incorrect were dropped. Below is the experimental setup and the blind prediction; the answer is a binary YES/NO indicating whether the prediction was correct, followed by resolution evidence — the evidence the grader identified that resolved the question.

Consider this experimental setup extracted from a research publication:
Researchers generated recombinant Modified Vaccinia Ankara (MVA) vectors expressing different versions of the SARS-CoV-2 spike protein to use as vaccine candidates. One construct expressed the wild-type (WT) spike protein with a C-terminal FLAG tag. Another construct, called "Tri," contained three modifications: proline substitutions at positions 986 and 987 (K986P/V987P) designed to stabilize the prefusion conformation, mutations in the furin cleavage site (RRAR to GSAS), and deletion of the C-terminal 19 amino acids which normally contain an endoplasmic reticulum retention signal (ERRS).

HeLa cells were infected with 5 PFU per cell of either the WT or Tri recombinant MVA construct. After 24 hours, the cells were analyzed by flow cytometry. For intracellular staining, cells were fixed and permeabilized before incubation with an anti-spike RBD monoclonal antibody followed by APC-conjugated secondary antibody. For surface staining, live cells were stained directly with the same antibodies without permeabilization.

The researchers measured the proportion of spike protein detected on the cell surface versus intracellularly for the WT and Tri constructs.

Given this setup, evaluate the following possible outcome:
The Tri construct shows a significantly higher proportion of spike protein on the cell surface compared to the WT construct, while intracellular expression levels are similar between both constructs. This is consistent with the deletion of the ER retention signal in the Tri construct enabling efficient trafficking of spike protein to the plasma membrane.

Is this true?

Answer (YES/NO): NO